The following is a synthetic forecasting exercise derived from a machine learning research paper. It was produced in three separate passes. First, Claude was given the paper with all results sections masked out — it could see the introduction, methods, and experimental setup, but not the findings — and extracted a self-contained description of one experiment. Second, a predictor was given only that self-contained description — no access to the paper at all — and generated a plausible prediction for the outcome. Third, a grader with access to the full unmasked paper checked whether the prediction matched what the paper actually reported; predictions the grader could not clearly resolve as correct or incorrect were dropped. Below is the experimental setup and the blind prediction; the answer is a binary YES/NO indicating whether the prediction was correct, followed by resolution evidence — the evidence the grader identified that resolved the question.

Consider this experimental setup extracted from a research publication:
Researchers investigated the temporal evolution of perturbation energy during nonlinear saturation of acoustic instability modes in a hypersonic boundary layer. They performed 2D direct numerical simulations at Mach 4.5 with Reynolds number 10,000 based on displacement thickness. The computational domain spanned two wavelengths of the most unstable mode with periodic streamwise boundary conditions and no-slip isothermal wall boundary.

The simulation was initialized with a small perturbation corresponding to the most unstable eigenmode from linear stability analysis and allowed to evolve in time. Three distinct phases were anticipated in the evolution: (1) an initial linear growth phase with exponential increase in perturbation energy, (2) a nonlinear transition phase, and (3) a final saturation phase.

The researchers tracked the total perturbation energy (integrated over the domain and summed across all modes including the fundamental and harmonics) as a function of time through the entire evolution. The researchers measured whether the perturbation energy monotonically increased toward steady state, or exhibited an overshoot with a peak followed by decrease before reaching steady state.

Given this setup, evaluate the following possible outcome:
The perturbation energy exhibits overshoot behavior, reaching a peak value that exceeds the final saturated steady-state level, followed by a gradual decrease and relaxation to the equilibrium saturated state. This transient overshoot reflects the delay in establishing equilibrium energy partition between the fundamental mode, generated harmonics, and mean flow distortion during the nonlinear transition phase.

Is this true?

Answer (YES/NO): YES